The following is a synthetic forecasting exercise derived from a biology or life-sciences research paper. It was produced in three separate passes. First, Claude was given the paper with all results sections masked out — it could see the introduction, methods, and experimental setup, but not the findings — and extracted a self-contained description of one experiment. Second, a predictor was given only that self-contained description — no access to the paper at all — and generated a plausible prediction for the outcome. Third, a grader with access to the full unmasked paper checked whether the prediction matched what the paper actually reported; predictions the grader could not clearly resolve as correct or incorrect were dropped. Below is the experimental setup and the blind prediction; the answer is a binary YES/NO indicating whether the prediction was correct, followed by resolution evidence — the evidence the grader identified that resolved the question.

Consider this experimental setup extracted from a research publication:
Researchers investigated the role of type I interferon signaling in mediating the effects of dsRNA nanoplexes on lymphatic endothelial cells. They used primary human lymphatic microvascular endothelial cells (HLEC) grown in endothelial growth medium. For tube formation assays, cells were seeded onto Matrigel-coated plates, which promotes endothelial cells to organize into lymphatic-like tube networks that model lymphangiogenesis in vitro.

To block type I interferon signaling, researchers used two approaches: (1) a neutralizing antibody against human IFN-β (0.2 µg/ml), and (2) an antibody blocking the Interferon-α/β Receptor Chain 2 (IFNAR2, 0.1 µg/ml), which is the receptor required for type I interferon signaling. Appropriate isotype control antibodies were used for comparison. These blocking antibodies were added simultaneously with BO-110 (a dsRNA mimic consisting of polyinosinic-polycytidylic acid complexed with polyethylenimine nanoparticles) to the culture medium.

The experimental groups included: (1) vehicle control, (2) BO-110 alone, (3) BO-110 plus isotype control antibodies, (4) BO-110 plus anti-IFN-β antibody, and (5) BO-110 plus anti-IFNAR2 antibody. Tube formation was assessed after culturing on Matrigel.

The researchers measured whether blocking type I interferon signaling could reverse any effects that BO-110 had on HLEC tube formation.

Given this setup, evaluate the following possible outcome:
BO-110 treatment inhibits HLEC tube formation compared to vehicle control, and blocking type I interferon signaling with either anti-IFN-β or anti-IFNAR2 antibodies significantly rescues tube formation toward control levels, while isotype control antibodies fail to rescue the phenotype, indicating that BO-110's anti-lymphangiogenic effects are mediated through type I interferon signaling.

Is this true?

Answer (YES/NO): YES